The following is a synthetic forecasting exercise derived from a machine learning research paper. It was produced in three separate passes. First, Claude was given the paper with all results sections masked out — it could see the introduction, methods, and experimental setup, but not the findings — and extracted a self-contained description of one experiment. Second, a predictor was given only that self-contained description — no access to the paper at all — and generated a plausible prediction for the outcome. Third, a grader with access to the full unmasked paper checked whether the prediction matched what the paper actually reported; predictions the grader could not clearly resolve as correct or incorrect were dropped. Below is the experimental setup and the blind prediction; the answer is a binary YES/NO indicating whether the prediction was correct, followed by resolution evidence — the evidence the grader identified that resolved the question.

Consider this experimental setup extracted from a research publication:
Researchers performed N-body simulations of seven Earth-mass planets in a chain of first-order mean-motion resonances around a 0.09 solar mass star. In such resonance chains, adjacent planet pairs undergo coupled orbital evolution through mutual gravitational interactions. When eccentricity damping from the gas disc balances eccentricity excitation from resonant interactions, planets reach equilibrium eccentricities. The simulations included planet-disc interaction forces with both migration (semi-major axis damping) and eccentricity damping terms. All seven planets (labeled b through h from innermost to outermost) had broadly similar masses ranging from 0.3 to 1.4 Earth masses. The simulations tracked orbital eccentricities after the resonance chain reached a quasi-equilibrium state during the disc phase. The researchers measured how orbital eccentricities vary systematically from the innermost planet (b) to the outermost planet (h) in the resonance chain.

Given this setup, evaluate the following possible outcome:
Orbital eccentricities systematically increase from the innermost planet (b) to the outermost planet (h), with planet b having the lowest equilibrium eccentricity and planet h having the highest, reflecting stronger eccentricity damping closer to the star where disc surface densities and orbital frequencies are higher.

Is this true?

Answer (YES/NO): NO